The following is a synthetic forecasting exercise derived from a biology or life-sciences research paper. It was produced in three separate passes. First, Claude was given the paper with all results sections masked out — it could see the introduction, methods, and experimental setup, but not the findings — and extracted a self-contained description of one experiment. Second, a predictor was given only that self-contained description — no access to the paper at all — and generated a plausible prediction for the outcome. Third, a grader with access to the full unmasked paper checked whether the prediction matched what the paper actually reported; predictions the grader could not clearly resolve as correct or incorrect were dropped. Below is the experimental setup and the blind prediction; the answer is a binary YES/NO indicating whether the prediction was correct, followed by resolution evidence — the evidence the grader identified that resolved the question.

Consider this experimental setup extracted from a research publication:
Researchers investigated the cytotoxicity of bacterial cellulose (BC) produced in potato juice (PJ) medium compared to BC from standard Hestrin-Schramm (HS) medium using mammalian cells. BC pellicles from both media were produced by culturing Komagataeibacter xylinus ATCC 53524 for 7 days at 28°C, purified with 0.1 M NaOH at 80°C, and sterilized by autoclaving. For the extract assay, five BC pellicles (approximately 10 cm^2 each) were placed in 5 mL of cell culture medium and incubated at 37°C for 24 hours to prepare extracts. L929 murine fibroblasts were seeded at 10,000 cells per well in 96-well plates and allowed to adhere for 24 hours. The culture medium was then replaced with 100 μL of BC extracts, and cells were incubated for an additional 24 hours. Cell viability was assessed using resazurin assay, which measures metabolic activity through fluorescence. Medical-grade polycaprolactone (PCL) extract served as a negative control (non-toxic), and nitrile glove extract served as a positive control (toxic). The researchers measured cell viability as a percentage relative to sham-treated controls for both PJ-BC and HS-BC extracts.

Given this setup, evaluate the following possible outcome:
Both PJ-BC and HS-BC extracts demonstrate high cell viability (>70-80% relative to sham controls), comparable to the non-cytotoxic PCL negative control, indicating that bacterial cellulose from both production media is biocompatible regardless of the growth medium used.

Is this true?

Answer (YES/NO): YES